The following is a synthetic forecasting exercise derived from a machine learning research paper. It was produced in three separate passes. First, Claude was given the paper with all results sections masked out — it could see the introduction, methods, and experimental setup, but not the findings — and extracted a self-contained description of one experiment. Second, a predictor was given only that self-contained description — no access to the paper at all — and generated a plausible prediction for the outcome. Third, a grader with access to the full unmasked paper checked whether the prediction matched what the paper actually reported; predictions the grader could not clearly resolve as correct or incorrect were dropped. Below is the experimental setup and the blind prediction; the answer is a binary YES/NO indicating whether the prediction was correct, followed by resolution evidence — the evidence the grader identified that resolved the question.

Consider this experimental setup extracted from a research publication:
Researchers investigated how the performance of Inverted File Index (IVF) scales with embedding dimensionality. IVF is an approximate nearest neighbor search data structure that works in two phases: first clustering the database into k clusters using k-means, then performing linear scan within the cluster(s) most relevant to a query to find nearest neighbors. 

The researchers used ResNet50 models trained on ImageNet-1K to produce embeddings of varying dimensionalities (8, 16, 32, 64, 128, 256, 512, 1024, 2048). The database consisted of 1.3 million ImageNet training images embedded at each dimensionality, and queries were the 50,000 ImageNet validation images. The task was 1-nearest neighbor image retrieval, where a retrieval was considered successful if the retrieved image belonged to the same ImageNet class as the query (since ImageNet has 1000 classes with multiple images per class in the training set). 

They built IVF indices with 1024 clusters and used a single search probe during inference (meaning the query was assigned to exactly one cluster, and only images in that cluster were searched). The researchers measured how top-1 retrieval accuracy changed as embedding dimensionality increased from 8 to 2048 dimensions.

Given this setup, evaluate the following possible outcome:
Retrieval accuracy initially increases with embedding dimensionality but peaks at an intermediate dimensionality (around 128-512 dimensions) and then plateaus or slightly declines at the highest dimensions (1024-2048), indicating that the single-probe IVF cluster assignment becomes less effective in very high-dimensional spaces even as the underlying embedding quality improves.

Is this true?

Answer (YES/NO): NO